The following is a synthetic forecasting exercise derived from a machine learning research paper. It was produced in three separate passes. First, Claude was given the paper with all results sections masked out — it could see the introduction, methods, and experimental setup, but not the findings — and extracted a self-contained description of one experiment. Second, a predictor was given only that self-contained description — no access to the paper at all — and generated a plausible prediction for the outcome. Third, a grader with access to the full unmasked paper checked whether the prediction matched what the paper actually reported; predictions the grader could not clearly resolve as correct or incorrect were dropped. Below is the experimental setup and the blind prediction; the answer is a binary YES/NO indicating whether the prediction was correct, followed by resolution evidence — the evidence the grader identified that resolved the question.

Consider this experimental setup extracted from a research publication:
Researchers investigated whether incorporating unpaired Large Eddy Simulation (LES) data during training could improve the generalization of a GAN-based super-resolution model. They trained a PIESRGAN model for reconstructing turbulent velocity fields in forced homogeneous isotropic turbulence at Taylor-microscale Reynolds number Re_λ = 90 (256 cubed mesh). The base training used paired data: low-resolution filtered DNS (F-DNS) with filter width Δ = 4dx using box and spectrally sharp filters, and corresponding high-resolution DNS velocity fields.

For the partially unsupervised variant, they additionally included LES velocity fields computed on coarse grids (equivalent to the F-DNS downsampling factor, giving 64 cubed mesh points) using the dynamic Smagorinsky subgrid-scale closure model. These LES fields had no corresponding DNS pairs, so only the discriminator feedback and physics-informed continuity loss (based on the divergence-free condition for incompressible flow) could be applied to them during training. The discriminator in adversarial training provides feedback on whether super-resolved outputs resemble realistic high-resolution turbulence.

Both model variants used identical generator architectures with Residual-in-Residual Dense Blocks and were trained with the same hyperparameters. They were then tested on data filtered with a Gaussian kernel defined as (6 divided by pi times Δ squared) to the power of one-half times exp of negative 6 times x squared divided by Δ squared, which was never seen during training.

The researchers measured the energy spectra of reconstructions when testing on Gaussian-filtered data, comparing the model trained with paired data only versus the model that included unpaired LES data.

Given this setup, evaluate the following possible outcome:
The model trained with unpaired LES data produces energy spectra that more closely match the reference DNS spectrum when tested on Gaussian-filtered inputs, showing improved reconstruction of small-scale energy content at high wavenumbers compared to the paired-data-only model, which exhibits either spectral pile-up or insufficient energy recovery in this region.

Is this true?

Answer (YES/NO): YES